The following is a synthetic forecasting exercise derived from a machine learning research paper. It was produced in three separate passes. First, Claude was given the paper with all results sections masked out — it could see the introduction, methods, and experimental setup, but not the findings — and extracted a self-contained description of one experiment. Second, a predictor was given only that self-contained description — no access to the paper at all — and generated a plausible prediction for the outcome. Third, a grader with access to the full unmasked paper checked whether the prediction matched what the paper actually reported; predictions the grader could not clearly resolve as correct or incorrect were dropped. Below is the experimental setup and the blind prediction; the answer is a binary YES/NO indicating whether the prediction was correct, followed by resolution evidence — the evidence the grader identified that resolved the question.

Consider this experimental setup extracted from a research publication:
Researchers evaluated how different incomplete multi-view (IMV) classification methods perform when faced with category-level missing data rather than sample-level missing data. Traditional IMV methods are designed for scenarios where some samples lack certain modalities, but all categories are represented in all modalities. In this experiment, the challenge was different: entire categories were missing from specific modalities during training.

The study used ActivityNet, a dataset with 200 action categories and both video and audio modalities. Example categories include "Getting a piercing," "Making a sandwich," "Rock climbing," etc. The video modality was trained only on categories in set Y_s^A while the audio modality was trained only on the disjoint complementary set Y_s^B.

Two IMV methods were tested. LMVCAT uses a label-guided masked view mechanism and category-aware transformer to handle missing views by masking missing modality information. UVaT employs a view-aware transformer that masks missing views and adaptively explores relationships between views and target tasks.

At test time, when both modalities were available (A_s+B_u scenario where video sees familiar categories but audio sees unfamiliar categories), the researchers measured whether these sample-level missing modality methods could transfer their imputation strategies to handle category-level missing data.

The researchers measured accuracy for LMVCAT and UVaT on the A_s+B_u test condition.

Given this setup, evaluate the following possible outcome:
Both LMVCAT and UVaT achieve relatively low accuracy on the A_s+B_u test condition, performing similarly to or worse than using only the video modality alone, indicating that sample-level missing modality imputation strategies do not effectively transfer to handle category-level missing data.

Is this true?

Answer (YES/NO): NO